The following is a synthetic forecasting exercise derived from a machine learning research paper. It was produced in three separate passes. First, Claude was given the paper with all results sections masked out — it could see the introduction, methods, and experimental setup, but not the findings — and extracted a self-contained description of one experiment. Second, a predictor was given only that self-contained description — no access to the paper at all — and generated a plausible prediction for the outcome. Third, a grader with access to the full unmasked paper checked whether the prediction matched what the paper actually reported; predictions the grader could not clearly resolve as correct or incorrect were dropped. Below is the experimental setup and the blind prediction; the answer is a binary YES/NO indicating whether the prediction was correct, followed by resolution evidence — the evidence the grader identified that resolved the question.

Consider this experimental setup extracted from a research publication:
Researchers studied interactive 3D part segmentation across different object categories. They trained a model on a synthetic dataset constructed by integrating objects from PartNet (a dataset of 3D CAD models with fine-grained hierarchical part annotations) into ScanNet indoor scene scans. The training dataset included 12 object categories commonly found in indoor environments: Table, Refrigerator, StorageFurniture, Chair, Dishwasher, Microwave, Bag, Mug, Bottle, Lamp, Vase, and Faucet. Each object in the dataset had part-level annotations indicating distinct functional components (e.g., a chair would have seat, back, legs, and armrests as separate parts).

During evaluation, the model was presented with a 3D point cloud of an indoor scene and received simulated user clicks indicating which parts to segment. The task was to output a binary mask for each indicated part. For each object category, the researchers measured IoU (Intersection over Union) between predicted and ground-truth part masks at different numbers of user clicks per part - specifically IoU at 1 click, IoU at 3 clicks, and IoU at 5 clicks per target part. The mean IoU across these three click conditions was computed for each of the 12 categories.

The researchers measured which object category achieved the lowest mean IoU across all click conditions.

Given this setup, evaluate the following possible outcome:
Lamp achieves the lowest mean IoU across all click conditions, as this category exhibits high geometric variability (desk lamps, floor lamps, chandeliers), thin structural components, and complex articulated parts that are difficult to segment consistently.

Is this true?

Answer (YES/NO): NO